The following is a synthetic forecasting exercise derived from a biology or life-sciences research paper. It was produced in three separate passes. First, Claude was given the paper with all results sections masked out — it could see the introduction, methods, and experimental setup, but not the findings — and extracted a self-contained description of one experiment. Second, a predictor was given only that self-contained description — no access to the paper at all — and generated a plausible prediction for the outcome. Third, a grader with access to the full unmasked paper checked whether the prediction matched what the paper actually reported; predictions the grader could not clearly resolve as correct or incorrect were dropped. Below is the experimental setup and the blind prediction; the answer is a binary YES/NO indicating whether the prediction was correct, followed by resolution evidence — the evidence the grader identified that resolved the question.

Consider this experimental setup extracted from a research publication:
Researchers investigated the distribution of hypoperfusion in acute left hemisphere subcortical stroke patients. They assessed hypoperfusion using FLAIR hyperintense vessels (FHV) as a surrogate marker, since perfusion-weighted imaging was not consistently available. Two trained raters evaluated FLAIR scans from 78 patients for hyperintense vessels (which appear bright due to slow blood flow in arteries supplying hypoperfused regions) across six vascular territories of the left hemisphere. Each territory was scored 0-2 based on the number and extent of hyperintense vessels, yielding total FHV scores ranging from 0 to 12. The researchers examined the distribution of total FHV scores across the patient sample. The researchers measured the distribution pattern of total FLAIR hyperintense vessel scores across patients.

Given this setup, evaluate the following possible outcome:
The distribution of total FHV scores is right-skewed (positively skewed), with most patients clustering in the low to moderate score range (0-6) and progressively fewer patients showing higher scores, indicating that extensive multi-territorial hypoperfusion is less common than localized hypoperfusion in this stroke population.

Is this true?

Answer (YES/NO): YES